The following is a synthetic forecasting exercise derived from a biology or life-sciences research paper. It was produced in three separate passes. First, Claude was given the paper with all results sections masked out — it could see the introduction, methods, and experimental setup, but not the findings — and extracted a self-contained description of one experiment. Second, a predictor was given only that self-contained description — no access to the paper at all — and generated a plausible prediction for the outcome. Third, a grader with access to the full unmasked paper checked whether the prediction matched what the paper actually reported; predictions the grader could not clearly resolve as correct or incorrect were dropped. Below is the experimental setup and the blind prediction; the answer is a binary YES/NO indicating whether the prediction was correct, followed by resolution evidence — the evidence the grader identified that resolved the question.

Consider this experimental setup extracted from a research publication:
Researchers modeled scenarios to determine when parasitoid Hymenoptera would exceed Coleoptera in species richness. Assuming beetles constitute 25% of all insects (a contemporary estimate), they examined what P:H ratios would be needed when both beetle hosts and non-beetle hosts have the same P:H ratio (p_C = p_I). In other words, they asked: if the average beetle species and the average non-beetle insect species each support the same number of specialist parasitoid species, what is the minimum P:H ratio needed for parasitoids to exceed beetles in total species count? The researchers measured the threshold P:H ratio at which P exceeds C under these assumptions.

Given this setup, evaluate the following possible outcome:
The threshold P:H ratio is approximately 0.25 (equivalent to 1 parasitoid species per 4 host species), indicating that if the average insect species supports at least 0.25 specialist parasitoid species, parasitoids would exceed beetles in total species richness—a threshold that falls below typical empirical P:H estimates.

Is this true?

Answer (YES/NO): NO